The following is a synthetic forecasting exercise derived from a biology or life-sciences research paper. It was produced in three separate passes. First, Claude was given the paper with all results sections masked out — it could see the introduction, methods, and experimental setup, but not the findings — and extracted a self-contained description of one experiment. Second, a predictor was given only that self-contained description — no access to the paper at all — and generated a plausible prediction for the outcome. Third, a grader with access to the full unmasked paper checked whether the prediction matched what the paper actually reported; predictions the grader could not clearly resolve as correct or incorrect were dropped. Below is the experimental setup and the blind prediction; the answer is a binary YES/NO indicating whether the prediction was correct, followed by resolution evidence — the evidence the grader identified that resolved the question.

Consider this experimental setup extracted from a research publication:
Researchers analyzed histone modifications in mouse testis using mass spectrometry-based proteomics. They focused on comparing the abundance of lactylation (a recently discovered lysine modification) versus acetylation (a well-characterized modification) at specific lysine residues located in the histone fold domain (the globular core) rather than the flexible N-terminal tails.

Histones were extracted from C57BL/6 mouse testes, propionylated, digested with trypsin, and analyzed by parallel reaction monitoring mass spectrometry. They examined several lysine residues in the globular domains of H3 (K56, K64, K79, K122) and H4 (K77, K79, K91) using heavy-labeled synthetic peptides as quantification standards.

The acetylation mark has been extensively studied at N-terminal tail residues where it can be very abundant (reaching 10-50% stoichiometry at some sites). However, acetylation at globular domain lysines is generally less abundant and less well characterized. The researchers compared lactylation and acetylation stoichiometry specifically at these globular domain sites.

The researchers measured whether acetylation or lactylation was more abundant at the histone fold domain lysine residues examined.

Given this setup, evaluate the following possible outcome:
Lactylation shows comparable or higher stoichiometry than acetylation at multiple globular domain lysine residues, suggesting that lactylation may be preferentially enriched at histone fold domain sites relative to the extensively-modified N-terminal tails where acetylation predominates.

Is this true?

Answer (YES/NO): YES